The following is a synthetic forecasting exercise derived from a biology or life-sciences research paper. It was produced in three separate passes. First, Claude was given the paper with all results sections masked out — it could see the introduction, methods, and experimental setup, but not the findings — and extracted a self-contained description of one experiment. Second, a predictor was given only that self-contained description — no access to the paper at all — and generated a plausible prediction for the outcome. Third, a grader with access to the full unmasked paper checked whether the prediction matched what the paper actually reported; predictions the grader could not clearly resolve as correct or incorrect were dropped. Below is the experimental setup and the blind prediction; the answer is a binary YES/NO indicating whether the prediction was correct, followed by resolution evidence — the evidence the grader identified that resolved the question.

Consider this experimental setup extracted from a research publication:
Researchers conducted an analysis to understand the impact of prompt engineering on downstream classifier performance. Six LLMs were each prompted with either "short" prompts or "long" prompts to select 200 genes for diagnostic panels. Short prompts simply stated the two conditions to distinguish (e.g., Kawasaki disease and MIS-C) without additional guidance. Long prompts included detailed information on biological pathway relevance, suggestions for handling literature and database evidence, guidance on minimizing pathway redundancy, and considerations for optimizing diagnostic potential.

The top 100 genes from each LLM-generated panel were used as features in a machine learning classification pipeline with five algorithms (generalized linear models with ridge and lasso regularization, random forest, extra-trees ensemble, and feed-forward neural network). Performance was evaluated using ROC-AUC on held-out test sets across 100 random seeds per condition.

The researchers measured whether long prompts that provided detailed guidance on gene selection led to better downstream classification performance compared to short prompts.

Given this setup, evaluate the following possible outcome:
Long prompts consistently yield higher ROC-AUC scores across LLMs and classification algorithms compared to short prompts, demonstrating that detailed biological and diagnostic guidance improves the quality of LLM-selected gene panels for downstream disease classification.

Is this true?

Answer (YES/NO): NO